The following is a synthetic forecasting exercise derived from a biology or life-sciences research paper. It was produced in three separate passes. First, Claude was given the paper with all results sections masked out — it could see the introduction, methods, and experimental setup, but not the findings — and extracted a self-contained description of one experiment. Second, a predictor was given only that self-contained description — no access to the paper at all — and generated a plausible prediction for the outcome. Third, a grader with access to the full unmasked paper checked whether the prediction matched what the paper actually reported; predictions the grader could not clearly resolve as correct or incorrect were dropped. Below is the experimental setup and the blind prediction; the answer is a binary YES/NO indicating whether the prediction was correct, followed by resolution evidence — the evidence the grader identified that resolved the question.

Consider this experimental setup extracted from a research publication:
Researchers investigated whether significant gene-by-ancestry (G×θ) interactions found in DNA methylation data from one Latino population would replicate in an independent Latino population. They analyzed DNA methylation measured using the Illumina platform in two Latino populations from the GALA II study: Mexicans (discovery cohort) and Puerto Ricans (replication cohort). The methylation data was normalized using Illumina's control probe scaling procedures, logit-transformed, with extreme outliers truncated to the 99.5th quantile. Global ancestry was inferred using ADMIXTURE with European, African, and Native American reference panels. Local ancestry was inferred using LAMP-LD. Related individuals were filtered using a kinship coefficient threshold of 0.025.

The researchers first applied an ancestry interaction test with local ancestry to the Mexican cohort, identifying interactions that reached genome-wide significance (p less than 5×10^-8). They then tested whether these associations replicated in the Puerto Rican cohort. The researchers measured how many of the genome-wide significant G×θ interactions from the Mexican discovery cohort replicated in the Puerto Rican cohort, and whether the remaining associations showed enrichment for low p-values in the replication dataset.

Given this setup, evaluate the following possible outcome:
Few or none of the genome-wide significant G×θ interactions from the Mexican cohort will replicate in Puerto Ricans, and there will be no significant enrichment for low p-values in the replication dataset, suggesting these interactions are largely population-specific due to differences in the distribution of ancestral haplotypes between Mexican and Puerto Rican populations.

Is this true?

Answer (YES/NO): NO